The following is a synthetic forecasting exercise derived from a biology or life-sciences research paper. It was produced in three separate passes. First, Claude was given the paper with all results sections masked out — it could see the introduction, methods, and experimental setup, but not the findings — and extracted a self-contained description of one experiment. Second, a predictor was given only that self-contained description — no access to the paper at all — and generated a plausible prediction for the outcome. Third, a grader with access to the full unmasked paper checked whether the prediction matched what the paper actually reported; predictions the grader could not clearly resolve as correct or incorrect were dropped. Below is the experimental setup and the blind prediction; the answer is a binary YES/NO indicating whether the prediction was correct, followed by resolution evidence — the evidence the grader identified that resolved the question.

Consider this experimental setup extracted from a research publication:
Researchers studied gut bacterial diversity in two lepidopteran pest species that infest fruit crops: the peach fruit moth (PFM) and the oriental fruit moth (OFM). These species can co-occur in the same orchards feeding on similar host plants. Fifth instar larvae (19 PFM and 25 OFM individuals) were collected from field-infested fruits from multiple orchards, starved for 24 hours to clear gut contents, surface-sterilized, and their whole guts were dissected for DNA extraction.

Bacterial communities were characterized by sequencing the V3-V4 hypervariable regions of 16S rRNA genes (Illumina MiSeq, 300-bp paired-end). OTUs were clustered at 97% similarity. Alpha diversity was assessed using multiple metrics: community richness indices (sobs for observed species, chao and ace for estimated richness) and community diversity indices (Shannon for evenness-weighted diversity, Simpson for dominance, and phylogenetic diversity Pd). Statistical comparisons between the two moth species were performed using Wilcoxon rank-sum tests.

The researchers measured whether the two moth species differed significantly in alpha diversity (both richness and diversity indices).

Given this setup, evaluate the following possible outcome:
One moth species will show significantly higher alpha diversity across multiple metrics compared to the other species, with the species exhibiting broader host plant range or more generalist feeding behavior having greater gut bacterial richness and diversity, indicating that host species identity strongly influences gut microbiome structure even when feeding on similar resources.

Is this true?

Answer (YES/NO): NO